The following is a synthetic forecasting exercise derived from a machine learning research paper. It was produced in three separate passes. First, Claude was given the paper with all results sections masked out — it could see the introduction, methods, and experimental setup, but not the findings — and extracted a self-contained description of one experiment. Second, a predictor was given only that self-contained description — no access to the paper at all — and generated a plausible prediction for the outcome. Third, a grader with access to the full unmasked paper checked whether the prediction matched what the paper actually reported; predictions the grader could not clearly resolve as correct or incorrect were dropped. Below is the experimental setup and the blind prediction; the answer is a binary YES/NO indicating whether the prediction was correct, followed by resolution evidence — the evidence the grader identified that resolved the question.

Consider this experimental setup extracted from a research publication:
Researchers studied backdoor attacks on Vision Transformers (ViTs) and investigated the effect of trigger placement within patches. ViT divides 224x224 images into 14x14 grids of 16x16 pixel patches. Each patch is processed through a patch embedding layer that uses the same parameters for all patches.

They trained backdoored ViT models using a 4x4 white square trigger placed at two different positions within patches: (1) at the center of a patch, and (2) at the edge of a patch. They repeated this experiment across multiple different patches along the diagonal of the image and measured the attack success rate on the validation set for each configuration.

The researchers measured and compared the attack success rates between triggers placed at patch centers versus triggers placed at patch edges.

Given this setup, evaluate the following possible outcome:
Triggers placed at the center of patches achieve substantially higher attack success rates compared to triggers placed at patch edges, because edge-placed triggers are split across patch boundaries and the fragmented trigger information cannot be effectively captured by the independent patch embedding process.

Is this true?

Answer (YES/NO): NO